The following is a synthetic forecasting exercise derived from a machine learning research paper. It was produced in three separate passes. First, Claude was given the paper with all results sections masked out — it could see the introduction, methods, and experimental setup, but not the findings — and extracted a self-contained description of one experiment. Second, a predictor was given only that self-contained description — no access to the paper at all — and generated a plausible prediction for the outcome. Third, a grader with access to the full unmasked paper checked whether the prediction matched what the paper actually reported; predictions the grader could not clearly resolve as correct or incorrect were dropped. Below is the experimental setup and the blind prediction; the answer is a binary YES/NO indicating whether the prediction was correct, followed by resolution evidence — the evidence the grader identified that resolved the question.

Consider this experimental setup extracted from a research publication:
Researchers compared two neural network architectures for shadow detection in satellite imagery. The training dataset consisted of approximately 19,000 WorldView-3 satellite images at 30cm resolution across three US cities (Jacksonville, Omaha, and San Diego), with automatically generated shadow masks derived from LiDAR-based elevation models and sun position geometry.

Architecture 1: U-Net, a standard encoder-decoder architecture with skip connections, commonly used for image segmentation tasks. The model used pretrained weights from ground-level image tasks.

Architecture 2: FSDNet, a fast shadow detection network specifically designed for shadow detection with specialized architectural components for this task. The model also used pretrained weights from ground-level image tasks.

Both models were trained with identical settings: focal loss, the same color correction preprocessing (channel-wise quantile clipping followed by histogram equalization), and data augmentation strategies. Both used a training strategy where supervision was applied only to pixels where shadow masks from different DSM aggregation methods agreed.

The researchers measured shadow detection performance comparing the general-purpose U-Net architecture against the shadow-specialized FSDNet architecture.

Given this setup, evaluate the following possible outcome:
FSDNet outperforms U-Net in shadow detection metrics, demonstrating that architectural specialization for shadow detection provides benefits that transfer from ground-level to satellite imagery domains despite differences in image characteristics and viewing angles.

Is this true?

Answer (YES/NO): NO